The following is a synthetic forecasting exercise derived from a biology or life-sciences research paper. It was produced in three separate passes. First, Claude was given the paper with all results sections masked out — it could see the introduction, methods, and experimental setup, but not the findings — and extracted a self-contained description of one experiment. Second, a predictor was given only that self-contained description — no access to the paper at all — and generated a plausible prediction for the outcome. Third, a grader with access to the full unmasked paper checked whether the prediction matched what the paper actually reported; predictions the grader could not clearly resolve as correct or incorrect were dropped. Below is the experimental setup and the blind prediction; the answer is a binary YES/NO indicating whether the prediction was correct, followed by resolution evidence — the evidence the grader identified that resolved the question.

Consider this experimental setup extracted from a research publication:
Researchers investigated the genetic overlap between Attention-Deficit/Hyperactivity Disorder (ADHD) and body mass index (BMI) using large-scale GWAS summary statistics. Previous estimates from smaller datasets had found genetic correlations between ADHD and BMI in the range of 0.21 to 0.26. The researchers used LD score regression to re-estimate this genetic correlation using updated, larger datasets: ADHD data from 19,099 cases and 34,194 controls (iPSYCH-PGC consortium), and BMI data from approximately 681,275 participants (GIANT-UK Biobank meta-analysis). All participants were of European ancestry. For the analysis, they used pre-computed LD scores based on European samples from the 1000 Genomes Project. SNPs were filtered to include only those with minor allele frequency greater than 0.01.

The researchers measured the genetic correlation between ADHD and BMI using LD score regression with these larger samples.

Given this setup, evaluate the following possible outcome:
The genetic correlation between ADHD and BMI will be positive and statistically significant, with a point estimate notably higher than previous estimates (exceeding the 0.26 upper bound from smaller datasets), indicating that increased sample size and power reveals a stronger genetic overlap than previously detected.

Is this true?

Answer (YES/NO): YES